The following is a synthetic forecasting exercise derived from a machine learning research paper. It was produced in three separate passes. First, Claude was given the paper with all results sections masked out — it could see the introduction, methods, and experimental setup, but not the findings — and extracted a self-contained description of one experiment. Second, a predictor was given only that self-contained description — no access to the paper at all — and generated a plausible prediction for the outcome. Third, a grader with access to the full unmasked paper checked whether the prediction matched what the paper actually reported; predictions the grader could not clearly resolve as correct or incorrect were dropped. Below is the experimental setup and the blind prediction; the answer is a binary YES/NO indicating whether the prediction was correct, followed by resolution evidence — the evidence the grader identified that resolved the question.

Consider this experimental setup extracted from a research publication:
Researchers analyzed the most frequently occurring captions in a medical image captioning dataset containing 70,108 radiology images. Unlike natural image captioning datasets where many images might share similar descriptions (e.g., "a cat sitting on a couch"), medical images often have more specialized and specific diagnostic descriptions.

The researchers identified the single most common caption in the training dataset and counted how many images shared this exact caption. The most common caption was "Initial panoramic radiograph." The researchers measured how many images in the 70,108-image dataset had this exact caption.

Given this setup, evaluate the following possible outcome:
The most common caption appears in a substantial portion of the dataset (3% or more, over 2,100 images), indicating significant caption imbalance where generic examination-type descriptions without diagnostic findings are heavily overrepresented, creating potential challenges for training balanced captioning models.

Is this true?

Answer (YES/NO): NO